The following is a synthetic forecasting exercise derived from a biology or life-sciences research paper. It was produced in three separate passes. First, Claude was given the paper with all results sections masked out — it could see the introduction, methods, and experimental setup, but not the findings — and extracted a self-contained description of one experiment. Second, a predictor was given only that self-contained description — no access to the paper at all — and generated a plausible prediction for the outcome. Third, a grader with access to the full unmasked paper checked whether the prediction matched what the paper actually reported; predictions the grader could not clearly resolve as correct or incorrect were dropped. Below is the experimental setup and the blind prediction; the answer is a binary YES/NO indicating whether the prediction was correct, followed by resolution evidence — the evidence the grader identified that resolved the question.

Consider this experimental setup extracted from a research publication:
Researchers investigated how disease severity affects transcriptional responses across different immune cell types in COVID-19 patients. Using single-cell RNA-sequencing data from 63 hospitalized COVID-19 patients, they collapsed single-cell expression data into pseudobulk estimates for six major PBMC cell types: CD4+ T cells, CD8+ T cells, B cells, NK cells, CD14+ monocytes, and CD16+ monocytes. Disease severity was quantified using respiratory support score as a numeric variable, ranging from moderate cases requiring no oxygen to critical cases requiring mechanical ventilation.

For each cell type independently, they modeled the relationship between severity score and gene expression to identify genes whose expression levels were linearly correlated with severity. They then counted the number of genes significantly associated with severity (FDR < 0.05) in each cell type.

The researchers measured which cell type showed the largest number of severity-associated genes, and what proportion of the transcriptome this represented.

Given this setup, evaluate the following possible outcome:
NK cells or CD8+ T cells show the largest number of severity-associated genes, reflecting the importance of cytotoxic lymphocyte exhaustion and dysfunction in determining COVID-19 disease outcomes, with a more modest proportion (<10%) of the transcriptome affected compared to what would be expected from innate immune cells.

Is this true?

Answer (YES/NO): NO